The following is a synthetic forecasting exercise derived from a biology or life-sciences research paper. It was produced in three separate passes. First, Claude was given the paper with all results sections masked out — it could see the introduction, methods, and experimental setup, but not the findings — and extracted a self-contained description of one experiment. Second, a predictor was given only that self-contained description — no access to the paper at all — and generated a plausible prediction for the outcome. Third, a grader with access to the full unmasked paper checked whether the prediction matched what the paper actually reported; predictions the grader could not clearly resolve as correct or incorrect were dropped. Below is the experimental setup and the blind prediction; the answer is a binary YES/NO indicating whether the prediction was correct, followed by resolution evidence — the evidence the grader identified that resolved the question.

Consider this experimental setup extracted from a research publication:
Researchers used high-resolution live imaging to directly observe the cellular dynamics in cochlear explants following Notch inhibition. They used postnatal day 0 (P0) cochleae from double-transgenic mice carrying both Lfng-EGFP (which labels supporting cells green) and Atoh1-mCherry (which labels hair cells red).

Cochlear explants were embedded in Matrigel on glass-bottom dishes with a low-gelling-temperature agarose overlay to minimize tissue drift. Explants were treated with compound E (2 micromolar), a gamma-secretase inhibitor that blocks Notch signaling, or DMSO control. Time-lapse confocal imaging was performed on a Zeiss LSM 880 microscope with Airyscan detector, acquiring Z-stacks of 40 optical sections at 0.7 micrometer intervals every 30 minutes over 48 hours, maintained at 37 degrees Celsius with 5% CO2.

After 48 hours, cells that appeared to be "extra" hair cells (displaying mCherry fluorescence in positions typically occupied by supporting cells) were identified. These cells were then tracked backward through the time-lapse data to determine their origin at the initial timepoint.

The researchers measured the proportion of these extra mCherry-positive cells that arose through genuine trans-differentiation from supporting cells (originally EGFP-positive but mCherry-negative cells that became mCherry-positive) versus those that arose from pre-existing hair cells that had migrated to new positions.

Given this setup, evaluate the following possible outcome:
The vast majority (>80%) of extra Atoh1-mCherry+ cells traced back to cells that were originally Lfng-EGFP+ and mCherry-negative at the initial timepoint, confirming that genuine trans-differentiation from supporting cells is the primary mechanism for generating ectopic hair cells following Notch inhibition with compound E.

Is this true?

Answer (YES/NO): NO